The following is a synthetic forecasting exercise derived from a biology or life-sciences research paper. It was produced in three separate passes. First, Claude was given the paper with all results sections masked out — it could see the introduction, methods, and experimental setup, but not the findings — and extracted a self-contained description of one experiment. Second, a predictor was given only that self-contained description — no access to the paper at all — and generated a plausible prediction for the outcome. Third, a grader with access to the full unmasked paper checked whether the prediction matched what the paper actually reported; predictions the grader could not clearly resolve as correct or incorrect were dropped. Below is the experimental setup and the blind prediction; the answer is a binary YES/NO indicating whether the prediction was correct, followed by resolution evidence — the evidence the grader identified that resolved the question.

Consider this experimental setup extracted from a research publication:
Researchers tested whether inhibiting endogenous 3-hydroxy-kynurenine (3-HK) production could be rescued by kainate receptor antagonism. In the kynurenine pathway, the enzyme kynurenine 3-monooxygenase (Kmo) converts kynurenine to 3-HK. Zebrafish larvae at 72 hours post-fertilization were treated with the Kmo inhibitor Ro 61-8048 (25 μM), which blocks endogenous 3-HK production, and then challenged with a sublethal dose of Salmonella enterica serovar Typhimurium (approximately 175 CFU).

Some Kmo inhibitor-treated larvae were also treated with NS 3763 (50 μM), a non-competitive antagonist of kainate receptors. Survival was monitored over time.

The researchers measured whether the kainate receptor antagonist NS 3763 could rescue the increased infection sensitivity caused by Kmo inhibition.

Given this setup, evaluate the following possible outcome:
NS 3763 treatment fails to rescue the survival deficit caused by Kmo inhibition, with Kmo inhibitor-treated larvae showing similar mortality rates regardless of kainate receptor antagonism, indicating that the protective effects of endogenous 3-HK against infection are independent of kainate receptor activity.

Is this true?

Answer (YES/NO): NO